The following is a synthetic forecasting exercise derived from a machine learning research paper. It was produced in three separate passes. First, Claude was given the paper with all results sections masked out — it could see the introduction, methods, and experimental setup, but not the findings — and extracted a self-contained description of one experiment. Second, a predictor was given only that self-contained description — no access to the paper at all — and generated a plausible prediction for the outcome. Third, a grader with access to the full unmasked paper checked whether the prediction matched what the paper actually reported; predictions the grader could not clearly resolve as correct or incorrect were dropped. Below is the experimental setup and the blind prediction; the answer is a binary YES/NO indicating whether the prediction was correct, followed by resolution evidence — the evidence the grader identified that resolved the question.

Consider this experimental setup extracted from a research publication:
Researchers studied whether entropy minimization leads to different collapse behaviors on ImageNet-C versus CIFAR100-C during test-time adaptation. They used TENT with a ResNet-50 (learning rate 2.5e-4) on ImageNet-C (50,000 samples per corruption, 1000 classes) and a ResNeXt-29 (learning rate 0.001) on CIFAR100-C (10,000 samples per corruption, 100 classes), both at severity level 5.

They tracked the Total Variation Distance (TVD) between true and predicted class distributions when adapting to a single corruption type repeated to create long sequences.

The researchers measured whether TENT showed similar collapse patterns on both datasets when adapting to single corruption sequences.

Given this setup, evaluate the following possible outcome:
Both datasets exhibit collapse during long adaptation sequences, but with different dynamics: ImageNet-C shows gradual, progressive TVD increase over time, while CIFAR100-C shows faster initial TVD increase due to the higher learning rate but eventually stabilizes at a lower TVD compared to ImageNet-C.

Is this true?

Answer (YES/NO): NO